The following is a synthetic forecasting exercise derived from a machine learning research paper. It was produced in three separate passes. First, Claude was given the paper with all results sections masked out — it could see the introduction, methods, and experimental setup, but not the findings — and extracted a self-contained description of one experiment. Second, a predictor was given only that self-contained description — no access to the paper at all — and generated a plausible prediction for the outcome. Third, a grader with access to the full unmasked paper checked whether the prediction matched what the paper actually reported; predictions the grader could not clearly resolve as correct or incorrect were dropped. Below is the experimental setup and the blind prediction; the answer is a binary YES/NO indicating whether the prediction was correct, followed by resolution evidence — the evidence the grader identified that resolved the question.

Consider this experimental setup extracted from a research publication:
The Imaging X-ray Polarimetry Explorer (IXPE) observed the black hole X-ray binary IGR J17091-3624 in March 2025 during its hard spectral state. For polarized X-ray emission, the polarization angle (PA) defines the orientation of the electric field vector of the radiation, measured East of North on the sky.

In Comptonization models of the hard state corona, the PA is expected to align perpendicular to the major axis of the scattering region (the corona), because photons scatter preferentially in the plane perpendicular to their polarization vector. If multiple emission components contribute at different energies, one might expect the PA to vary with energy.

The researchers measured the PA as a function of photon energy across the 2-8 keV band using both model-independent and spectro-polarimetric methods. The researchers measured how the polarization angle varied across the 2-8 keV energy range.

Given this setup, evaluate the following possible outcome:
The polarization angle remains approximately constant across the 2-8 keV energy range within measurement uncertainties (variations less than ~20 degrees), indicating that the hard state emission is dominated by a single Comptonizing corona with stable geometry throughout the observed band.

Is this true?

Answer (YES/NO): YES